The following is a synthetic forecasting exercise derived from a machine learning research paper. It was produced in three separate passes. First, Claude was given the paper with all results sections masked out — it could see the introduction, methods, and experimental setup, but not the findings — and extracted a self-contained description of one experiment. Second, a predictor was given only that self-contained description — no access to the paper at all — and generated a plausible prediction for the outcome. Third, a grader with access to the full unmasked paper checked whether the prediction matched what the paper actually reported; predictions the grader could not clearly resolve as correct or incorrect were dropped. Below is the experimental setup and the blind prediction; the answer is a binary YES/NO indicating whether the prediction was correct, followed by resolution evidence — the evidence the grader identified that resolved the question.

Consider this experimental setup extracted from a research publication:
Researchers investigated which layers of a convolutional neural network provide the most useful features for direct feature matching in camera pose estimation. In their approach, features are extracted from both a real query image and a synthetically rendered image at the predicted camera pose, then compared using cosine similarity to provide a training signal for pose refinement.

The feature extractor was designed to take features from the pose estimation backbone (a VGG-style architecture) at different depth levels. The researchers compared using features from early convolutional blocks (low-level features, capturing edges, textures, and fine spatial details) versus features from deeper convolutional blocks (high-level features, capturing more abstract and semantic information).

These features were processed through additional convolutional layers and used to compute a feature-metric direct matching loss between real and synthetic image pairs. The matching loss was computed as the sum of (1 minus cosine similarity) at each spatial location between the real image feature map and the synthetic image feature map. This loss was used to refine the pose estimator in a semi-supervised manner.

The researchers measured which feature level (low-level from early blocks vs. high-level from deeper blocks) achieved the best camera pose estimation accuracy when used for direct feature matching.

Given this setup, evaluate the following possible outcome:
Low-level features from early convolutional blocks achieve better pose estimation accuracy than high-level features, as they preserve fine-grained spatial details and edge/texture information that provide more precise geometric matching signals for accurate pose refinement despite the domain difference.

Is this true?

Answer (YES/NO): YES